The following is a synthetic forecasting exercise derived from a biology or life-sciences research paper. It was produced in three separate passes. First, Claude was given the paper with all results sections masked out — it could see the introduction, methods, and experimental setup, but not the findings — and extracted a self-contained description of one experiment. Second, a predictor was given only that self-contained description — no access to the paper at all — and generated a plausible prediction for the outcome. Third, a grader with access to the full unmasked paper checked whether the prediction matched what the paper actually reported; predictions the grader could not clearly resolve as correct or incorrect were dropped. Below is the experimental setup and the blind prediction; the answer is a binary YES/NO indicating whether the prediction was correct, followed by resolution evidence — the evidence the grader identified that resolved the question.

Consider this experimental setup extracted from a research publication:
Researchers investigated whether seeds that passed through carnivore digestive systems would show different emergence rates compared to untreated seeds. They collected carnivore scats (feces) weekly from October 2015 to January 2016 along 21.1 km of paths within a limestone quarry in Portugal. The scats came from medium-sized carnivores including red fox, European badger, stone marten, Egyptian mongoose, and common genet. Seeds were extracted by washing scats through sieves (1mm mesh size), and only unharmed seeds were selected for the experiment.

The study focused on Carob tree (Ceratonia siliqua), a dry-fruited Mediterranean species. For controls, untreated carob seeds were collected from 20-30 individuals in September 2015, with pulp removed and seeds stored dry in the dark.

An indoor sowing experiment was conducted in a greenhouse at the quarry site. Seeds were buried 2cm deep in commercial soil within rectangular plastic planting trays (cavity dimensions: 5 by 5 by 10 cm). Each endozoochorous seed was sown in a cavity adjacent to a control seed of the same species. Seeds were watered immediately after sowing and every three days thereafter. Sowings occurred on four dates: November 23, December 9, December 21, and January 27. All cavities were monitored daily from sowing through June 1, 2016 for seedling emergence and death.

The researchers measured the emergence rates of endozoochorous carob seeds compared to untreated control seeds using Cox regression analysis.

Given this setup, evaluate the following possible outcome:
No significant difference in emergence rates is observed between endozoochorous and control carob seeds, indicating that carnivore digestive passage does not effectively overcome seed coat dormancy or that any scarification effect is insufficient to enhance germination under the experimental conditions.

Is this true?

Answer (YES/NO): YES